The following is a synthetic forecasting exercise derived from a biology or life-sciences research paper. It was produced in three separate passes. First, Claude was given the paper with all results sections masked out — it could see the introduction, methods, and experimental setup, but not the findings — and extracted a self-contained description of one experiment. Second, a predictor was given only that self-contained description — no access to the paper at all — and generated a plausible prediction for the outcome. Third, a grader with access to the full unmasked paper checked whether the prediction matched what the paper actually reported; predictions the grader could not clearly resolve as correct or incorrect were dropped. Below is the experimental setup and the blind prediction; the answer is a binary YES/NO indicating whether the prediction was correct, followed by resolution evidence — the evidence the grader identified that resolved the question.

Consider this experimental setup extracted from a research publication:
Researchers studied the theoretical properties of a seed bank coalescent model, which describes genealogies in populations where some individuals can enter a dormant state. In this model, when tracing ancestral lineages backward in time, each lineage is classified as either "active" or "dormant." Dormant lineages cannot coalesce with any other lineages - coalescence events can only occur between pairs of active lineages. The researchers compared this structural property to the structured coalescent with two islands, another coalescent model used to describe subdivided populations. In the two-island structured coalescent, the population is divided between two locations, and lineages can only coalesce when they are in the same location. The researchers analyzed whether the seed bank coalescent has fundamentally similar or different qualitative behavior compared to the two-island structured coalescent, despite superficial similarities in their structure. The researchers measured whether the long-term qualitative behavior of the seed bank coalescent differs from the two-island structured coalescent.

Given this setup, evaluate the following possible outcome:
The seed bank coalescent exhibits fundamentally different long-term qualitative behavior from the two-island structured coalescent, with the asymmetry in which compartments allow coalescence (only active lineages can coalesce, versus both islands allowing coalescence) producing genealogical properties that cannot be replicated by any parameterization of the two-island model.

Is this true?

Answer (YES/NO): YES